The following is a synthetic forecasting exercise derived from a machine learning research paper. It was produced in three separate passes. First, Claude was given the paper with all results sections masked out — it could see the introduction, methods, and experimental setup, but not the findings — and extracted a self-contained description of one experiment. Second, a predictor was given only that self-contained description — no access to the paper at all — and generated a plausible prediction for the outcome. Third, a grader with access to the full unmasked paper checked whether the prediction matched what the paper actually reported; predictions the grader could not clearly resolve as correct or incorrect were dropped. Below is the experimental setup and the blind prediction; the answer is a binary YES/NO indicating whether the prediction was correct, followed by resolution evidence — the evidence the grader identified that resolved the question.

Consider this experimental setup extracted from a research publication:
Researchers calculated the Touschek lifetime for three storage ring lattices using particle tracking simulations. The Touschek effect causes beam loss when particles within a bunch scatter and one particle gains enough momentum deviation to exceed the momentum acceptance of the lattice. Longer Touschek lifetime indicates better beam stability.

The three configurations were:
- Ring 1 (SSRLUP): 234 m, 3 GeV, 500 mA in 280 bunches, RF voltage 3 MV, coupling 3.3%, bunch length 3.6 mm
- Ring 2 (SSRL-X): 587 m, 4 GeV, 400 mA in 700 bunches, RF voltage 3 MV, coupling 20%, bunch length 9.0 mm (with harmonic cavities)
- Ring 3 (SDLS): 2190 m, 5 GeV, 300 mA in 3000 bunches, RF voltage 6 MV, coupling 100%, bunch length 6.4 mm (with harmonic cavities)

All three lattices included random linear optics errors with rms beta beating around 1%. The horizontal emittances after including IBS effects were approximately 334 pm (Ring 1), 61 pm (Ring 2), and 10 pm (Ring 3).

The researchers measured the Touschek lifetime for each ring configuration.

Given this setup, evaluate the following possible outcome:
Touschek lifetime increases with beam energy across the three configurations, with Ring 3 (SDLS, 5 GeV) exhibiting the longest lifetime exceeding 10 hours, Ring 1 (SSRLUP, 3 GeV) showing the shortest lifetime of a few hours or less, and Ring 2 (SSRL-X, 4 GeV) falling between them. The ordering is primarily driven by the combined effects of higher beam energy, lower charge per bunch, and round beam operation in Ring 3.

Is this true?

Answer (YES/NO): YES